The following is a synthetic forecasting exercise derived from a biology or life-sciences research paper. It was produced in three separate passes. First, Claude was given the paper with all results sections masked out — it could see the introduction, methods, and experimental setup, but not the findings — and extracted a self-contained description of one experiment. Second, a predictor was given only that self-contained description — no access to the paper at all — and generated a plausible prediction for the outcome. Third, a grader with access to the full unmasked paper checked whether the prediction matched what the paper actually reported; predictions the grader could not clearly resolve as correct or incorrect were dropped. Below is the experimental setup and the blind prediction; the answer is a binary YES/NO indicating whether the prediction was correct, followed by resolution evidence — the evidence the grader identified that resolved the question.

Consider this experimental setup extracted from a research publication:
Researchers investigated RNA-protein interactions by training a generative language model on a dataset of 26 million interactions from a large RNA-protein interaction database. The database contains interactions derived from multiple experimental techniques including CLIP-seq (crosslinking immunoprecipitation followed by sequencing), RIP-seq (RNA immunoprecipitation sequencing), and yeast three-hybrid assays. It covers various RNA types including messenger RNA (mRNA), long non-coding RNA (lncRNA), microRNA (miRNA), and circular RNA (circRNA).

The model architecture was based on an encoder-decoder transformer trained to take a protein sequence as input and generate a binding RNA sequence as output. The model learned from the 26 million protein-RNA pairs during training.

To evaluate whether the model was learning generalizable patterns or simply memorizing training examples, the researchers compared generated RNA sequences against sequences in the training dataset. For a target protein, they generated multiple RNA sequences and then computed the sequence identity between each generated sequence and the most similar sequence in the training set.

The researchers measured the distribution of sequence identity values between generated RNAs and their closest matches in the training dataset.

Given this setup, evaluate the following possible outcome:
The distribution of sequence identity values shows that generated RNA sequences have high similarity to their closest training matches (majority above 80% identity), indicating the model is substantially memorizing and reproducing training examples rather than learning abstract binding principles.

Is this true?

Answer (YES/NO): NO